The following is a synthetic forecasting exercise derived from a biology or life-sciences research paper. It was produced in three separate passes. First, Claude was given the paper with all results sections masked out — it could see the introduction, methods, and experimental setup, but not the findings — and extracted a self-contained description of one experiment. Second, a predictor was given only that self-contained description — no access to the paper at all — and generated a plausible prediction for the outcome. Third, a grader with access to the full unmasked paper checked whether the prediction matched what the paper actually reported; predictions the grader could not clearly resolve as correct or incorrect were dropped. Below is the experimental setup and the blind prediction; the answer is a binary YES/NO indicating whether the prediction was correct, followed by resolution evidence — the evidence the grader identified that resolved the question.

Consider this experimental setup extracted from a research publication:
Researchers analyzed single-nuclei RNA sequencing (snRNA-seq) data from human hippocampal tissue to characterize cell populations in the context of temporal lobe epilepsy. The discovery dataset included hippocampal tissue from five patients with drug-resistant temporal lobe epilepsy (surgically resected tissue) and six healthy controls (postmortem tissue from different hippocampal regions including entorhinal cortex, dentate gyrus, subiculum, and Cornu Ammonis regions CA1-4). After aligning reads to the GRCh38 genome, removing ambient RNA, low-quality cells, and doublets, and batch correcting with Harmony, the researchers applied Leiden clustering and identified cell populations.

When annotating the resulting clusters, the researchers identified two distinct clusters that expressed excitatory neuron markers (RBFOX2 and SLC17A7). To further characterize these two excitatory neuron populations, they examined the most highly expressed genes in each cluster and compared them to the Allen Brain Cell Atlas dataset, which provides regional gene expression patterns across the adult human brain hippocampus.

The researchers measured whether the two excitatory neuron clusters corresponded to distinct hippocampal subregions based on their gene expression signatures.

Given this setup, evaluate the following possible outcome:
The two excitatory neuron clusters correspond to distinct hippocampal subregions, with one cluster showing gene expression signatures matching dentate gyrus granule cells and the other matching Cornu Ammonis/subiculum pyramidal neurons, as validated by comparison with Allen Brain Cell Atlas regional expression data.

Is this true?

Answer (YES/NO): NO